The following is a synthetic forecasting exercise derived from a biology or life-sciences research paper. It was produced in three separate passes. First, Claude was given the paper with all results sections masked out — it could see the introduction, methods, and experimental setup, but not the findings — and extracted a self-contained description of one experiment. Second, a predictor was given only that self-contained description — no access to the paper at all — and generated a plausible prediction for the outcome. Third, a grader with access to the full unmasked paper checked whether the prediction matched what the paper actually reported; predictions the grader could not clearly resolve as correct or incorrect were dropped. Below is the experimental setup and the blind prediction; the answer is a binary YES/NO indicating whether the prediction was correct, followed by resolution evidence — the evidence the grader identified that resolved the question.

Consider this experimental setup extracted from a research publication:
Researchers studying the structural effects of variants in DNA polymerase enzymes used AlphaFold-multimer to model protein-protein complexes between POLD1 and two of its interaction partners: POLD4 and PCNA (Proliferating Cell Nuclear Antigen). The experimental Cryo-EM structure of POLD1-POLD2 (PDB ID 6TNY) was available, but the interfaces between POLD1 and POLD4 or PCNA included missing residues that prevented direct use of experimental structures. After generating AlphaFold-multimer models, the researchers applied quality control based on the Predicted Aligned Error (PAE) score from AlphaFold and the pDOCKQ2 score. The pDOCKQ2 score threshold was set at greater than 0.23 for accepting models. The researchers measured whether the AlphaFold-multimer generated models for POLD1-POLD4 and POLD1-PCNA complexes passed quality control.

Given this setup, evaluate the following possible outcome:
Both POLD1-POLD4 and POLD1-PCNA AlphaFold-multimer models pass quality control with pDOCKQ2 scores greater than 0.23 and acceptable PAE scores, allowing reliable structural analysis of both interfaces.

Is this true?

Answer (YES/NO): YES